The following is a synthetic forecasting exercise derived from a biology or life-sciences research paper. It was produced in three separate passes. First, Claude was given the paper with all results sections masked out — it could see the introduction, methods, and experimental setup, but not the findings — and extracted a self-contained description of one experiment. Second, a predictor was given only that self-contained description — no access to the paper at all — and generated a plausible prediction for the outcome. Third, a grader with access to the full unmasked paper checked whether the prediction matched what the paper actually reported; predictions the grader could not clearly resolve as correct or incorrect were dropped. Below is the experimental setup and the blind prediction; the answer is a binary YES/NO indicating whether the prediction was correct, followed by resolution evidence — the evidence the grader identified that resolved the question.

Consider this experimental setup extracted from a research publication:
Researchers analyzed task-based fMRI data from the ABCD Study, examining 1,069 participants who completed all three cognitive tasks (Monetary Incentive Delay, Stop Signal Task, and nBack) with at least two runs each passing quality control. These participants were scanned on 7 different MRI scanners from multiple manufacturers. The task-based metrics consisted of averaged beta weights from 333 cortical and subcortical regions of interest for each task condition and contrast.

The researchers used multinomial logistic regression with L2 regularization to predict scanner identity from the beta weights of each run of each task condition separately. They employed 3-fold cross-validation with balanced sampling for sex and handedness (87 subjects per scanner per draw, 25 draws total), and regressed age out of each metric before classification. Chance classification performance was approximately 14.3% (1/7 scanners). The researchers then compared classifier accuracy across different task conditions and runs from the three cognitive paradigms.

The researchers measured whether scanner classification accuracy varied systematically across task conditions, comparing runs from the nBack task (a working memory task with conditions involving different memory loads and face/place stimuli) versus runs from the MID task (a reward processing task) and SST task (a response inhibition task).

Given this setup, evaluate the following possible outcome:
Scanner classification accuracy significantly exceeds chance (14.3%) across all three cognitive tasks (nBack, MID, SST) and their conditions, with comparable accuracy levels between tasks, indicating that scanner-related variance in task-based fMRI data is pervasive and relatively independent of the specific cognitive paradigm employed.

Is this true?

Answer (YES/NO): NO